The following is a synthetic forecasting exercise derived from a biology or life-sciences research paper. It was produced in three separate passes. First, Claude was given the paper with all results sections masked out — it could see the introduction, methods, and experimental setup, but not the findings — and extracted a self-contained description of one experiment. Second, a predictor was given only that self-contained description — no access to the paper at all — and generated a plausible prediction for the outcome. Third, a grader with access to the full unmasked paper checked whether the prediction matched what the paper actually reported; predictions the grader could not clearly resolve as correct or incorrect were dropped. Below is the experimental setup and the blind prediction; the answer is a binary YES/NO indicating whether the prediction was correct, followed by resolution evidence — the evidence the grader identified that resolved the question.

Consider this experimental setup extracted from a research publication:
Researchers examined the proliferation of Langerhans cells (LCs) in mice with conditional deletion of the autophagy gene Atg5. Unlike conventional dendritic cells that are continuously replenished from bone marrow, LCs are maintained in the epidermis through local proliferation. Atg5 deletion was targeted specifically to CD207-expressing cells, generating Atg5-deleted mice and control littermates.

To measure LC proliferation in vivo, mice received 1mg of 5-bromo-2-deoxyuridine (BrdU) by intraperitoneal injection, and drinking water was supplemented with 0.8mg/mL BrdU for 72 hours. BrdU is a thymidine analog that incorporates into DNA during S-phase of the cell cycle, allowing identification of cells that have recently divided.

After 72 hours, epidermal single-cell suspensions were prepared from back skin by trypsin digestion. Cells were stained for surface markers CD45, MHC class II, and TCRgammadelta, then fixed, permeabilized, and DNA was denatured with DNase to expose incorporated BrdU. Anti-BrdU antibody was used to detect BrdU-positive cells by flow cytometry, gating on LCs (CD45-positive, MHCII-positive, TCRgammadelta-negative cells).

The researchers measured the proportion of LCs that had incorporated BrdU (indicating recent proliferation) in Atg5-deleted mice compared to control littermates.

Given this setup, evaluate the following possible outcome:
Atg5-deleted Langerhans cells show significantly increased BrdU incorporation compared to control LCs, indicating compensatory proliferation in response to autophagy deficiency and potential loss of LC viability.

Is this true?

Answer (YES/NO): NO